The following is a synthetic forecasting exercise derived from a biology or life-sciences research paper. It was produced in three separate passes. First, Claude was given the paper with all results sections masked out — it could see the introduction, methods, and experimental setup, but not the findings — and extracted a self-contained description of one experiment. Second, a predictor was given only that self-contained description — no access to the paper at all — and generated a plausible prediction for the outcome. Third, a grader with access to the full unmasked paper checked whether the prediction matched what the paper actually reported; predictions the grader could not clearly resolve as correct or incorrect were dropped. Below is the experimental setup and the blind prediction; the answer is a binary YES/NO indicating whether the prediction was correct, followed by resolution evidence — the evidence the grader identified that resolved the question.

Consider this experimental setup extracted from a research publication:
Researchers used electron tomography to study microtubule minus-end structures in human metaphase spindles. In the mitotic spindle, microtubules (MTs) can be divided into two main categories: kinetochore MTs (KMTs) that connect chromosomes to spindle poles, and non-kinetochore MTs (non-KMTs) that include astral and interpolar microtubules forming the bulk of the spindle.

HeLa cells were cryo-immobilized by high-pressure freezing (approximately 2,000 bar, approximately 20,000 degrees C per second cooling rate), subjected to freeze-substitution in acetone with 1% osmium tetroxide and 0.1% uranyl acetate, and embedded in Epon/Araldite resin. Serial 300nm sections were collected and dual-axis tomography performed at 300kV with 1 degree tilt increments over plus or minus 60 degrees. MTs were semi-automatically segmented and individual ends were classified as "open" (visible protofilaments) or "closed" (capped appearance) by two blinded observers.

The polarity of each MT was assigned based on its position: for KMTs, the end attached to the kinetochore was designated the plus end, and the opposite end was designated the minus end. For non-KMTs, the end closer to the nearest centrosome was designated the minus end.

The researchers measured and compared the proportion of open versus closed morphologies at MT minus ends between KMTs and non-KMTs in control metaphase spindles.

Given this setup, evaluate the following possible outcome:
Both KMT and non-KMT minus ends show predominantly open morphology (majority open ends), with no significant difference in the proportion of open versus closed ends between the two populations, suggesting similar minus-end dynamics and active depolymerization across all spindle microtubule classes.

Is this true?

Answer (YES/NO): NO